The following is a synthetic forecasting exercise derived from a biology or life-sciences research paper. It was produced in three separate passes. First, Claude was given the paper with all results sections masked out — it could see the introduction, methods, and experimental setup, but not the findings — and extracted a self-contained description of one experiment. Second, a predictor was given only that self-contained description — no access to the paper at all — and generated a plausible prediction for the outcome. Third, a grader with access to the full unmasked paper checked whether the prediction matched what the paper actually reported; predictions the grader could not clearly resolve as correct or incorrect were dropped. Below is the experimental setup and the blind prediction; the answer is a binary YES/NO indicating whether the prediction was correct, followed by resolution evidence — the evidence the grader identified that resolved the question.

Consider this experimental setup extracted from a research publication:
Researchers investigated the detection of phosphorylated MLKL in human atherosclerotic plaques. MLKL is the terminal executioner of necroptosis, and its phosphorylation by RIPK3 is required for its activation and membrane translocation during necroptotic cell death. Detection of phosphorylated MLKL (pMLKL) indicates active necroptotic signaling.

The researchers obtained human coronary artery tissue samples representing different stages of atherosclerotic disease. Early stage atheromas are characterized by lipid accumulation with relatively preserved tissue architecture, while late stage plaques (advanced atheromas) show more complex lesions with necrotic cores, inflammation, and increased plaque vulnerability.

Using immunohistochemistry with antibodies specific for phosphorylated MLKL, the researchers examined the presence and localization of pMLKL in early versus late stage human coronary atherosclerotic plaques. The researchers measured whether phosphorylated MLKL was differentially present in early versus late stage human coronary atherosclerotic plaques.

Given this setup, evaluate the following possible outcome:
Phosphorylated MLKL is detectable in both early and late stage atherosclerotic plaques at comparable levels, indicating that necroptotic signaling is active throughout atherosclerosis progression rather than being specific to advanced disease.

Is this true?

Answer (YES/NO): NO